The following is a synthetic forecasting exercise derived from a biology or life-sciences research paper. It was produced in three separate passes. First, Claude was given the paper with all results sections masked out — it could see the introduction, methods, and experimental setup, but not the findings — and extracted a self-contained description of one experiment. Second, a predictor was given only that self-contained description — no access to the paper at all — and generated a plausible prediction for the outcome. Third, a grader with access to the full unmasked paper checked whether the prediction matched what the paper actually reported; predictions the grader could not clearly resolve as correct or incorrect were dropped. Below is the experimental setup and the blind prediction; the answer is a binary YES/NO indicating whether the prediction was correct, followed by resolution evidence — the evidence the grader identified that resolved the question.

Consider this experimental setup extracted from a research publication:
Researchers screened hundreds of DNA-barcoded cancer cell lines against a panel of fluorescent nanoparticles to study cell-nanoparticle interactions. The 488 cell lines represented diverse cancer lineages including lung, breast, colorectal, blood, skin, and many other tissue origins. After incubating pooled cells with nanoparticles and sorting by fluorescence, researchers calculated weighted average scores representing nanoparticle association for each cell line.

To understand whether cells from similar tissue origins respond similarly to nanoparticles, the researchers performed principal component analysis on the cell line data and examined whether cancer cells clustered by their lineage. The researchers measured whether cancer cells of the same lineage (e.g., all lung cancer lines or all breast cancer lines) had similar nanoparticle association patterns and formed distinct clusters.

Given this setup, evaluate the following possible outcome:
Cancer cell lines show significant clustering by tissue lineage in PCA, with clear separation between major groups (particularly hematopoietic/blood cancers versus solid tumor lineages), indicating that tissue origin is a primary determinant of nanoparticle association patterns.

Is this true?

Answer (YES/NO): NO